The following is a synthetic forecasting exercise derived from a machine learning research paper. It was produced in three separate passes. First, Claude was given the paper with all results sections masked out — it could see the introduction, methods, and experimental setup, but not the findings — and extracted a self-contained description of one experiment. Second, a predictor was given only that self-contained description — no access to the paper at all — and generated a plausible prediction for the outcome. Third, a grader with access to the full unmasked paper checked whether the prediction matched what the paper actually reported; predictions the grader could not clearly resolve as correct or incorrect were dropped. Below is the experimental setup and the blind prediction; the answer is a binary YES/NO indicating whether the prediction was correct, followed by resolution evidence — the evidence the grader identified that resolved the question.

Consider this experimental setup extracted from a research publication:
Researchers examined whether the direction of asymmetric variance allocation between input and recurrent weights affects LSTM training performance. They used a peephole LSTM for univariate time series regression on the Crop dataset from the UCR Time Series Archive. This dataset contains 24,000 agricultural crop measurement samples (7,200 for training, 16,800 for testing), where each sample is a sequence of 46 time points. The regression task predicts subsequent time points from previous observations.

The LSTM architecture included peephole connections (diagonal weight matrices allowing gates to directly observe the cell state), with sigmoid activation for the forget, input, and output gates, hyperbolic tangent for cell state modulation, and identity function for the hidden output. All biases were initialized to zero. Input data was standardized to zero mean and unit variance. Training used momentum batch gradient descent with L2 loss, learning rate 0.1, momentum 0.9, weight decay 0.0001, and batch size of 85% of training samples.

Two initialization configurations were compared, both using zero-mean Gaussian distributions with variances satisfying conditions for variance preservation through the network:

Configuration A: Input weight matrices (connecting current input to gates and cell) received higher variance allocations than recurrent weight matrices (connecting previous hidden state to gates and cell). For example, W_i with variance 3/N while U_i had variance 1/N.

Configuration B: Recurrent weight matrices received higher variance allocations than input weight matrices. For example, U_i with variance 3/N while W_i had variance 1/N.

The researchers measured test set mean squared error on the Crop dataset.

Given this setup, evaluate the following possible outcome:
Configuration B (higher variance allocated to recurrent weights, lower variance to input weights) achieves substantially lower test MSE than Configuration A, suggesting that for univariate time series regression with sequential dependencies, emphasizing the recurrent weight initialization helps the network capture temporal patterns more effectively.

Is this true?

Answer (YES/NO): NO